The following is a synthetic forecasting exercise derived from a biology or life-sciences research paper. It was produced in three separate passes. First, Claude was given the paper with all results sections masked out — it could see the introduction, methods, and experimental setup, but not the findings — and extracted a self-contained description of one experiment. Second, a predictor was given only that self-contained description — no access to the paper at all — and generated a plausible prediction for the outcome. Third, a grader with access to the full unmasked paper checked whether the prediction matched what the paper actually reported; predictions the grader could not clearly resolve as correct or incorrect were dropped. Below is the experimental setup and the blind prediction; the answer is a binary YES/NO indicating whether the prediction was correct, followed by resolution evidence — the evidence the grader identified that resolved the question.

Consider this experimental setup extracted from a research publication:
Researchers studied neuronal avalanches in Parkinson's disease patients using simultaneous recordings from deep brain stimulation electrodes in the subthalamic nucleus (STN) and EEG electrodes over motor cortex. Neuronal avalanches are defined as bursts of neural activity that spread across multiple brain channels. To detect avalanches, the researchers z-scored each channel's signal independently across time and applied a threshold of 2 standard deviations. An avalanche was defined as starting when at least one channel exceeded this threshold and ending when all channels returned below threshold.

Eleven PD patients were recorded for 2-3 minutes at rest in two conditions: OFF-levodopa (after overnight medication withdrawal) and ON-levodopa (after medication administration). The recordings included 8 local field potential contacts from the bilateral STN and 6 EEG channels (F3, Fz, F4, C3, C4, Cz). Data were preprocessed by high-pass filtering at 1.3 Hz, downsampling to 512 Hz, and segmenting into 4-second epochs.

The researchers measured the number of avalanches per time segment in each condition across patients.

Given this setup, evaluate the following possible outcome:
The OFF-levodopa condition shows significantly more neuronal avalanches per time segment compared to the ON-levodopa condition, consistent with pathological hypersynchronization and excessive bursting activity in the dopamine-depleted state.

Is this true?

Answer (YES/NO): YES